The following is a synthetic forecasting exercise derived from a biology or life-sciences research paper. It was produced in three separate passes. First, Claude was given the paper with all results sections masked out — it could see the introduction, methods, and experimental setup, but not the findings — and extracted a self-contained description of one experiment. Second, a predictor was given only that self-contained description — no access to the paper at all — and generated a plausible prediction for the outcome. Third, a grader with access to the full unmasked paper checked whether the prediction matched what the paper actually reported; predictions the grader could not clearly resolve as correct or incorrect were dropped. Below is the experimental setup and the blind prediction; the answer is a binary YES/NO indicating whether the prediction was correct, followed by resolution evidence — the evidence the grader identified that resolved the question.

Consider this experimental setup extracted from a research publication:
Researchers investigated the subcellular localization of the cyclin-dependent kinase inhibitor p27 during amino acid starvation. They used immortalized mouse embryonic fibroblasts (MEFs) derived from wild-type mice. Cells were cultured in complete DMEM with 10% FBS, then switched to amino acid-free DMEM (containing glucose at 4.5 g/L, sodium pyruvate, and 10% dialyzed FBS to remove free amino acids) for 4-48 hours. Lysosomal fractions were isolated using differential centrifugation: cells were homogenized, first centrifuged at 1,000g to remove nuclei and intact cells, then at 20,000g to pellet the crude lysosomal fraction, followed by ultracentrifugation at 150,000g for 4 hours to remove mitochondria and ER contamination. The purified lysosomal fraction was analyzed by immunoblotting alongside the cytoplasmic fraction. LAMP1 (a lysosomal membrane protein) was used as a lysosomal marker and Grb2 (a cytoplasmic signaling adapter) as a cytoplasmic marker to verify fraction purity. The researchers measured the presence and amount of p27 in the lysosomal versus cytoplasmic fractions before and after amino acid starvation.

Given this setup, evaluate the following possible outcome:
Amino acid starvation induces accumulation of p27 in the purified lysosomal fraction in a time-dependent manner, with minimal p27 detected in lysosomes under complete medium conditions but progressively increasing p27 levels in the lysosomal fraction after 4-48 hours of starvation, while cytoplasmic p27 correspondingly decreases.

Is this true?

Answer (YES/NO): NO